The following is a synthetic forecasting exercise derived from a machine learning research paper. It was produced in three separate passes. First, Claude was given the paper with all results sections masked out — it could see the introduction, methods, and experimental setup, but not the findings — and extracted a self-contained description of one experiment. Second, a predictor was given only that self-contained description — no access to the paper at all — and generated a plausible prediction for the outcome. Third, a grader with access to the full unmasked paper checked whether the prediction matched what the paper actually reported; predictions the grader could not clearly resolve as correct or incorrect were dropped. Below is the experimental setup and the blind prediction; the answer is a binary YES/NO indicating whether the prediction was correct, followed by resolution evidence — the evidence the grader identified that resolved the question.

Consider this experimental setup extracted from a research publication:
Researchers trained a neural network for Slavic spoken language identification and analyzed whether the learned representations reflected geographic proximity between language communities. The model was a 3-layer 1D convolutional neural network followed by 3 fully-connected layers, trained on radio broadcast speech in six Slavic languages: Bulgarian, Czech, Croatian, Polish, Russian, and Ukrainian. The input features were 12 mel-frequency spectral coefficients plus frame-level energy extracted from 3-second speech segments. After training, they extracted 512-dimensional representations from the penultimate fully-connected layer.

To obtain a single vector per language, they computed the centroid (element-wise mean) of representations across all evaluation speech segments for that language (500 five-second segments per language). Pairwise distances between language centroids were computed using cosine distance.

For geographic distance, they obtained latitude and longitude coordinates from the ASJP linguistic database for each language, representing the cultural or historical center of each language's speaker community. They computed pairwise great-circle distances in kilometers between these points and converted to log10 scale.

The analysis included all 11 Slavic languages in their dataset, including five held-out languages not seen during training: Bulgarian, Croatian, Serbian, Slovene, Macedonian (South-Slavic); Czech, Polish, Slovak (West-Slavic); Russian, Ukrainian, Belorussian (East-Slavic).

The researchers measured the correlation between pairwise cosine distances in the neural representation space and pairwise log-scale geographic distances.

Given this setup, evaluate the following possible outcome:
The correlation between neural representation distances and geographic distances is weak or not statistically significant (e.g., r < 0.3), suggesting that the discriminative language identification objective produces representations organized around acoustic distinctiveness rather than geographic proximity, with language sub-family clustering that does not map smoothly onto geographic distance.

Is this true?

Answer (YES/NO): NO